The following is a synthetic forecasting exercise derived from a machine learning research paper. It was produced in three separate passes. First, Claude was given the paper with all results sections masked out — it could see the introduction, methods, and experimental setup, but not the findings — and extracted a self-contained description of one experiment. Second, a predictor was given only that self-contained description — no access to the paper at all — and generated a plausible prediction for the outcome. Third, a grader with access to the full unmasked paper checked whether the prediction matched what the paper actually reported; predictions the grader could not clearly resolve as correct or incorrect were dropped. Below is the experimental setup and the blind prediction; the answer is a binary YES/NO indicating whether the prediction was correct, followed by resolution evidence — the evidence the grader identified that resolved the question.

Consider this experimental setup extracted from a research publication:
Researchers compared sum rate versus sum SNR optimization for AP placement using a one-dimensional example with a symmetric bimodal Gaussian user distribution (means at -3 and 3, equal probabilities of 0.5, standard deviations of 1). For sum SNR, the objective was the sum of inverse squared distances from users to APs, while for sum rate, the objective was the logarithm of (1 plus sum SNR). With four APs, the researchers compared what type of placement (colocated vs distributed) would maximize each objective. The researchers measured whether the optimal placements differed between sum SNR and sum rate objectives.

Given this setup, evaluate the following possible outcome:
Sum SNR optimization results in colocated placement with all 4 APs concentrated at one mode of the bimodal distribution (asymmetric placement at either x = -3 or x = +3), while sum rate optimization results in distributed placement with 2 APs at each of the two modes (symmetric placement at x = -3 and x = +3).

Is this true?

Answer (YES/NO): NO